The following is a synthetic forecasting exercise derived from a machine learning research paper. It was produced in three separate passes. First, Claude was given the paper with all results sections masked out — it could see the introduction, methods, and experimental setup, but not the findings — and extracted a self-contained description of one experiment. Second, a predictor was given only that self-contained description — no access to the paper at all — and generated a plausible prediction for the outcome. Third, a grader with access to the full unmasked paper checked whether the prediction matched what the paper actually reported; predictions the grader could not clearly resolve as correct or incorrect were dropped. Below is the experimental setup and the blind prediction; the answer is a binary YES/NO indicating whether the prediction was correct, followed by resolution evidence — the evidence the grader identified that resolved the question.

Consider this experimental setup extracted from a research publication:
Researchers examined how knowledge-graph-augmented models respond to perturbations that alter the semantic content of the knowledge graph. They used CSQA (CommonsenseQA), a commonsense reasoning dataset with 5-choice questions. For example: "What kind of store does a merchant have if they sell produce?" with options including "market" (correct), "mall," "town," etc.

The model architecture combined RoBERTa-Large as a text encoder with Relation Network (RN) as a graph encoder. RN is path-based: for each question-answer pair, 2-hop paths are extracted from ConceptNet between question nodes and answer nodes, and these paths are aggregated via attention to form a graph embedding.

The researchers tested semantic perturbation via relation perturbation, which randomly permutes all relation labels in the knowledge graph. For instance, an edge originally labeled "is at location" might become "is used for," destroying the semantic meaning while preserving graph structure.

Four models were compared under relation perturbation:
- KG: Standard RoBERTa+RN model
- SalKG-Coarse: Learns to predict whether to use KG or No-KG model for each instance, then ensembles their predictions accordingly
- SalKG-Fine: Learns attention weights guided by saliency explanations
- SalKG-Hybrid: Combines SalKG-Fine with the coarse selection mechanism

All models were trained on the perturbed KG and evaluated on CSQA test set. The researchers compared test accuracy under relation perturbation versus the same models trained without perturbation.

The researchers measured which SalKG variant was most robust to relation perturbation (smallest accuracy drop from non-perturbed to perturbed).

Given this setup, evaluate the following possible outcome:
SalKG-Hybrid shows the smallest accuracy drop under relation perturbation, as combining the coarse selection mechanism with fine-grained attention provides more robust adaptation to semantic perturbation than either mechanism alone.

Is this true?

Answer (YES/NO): NO